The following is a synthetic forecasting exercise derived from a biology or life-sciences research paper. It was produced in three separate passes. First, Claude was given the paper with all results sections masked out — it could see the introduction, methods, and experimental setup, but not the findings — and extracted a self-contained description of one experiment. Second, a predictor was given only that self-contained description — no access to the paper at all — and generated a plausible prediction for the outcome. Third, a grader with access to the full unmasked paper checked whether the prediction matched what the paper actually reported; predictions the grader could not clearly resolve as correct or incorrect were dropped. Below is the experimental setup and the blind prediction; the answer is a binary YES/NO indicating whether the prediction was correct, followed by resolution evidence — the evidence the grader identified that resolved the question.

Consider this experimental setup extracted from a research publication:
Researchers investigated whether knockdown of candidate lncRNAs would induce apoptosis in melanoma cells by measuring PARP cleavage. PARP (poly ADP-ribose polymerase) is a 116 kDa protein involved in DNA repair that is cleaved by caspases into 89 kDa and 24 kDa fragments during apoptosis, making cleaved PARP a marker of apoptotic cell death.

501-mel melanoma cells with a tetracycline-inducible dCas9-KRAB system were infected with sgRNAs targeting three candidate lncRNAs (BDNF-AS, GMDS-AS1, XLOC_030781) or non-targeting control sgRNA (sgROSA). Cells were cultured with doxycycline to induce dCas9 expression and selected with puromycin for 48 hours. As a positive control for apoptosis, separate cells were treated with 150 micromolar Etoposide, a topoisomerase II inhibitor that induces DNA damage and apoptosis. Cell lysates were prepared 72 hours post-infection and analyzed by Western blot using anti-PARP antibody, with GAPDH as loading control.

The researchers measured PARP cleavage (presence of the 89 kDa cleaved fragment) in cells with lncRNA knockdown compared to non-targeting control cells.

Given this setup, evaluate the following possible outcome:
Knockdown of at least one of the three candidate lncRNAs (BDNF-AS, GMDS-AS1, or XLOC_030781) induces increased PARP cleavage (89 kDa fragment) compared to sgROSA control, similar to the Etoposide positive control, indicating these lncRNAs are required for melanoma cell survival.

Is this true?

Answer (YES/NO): YES